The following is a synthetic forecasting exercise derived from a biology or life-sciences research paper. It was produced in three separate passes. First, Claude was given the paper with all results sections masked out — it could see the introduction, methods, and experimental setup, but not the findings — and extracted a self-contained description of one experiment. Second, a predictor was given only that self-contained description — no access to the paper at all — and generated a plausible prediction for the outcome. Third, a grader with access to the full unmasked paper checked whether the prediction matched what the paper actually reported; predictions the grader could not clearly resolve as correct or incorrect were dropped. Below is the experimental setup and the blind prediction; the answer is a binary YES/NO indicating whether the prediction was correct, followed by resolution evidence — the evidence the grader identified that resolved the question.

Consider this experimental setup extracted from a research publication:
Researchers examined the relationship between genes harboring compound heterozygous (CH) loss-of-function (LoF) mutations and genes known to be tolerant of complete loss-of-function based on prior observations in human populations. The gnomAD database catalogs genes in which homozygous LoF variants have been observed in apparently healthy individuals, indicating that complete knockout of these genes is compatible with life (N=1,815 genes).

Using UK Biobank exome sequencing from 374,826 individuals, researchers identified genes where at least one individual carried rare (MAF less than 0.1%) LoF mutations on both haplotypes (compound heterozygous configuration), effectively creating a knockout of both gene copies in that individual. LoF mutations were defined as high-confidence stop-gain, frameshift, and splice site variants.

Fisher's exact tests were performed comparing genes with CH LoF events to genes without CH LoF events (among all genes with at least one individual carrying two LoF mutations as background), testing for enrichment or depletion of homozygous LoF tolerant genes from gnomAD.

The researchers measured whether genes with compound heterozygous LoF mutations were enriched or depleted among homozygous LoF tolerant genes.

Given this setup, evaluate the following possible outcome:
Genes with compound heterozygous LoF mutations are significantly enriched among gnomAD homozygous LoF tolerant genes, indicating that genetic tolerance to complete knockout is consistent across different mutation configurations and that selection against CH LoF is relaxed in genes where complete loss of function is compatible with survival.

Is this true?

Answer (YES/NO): YES